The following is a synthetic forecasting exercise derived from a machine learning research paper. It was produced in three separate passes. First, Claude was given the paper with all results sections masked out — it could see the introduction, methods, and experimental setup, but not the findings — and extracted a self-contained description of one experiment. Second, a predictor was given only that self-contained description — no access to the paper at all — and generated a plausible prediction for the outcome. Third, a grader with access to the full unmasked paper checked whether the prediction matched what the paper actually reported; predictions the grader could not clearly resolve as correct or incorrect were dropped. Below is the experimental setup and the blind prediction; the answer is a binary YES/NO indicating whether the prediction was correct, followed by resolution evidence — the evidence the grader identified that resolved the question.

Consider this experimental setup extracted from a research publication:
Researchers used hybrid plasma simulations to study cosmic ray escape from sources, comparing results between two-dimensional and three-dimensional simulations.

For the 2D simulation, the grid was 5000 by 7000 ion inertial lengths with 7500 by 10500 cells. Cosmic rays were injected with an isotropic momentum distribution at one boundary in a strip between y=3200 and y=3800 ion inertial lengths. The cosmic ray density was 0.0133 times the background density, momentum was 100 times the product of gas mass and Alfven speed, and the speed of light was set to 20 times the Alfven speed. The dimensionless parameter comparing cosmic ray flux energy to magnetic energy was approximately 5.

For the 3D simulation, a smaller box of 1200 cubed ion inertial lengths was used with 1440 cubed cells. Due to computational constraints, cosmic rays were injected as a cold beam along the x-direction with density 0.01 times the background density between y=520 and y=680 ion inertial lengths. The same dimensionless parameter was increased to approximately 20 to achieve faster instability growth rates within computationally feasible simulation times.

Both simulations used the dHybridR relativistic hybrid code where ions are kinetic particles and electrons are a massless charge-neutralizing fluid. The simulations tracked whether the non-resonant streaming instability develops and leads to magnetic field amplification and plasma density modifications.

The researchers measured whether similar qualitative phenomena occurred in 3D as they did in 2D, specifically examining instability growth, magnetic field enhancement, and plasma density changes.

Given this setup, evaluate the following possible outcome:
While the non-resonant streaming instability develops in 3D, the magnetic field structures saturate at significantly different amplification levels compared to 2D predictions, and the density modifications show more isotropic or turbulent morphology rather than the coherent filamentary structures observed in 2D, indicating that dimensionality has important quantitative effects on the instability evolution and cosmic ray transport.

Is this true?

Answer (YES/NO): NO